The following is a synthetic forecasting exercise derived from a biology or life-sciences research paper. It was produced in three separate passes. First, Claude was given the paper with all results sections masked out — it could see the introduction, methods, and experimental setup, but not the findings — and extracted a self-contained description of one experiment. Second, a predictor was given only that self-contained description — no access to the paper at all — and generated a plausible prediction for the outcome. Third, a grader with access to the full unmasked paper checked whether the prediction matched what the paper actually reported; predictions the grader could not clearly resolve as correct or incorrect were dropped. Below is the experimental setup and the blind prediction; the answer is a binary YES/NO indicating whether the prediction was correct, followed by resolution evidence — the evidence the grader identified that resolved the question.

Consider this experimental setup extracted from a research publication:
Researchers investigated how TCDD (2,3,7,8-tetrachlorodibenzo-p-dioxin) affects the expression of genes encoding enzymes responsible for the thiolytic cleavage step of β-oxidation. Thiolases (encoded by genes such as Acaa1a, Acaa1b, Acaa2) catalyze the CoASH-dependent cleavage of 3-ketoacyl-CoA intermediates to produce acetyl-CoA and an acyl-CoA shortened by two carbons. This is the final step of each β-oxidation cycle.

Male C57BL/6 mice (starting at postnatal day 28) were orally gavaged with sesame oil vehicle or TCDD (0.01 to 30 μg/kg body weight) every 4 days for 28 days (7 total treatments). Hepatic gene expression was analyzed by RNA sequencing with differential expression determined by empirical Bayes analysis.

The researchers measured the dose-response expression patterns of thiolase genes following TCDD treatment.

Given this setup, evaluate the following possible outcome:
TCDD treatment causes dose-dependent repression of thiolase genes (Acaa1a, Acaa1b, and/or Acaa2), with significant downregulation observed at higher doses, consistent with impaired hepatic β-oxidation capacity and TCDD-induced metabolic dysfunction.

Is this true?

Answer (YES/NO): YES